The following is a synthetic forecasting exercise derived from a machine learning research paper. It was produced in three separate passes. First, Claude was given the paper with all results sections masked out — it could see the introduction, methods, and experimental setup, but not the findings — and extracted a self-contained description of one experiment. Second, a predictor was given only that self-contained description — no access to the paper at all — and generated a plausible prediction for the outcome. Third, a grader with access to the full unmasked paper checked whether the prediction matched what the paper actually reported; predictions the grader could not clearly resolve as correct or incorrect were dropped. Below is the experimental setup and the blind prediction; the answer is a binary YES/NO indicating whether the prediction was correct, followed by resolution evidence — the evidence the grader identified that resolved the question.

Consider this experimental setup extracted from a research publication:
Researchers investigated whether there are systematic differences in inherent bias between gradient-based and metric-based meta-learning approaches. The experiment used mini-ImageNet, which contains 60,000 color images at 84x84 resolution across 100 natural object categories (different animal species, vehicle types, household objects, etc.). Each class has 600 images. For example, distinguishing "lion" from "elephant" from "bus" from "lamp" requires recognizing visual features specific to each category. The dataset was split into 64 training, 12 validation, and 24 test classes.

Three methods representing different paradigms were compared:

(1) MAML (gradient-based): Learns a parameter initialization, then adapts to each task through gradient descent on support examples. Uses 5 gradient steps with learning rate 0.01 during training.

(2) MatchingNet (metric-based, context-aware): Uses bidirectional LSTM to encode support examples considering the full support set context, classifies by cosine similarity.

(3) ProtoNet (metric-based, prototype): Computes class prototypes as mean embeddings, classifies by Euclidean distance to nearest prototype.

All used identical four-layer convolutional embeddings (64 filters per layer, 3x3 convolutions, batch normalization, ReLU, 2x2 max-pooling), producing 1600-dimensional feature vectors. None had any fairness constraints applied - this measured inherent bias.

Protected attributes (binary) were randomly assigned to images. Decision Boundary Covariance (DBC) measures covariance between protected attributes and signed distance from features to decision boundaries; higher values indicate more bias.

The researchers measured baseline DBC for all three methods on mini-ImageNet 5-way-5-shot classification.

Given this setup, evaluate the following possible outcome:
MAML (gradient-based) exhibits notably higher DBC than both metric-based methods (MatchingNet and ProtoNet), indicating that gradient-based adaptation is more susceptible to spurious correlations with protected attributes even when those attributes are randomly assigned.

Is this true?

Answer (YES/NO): YES